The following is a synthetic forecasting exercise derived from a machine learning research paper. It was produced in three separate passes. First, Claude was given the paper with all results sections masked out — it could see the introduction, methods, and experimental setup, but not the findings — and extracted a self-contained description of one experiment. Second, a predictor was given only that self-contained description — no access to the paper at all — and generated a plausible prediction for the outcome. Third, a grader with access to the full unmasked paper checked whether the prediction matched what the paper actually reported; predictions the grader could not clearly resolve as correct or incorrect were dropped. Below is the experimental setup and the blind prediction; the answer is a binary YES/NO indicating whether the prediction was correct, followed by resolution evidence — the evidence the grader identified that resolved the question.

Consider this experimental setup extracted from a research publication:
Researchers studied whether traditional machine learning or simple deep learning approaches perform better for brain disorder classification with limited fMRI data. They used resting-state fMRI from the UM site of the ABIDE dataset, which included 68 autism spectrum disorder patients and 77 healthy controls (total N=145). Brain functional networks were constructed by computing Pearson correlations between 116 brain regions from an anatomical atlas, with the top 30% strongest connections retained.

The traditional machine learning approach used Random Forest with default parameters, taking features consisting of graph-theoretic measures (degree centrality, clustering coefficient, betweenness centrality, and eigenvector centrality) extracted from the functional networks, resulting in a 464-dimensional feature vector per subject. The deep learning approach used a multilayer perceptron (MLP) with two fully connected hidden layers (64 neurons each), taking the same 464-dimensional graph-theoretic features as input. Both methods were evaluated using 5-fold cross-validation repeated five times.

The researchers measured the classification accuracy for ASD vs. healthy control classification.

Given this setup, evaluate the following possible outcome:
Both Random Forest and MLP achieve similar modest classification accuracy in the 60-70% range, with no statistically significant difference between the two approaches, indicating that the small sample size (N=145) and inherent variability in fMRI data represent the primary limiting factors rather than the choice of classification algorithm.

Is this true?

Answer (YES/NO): NO